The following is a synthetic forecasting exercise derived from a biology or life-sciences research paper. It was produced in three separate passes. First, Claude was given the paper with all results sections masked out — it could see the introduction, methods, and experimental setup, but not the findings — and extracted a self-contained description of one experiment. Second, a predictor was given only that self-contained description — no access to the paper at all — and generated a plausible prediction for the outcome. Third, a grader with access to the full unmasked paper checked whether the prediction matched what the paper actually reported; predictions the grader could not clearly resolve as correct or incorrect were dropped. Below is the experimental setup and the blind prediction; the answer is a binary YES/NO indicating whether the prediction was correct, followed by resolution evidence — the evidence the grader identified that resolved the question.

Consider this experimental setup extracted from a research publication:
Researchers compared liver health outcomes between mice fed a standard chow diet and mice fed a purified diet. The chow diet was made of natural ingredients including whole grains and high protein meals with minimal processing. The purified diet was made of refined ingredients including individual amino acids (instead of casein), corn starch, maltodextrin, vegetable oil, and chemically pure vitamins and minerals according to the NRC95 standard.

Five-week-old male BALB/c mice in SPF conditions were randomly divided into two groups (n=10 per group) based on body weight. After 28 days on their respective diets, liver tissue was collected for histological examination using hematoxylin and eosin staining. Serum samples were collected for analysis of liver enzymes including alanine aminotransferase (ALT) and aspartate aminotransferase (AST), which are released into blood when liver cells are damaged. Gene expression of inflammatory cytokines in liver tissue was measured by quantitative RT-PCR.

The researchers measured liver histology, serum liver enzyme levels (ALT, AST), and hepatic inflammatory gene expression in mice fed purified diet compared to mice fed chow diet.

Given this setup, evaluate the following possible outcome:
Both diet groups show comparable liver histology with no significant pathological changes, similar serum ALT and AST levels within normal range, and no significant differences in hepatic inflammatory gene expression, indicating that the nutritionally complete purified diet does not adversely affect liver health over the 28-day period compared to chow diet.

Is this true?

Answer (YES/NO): NO